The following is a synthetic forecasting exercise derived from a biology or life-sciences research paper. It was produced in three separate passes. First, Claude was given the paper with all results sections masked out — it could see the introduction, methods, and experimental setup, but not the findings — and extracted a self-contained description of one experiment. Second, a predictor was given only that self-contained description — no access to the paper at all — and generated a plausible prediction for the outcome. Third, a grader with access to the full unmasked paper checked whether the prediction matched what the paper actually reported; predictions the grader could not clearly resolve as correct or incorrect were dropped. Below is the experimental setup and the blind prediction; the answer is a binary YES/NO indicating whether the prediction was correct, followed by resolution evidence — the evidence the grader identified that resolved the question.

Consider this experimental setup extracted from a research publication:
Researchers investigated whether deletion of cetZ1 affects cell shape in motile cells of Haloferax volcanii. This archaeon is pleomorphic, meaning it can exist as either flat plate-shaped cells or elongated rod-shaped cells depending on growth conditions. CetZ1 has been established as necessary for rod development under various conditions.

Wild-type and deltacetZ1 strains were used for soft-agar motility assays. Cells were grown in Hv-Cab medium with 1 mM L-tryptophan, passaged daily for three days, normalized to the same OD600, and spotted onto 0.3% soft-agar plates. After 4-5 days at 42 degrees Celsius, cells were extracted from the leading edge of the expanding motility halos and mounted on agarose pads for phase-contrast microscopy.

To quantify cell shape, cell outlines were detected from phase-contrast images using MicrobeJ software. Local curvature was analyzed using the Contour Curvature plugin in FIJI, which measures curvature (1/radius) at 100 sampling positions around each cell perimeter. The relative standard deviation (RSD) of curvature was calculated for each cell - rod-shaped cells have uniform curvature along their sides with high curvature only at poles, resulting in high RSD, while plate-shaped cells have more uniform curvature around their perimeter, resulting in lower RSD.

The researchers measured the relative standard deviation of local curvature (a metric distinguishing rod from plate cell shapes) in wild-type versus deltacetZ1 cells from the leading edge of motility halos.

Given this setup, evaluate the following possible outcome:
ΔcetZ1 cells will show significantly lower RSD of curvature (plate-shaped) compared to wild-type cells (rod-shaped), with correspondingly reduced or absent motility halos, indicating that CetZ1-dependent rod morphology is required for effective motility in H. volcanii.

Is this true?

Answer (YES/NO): YES